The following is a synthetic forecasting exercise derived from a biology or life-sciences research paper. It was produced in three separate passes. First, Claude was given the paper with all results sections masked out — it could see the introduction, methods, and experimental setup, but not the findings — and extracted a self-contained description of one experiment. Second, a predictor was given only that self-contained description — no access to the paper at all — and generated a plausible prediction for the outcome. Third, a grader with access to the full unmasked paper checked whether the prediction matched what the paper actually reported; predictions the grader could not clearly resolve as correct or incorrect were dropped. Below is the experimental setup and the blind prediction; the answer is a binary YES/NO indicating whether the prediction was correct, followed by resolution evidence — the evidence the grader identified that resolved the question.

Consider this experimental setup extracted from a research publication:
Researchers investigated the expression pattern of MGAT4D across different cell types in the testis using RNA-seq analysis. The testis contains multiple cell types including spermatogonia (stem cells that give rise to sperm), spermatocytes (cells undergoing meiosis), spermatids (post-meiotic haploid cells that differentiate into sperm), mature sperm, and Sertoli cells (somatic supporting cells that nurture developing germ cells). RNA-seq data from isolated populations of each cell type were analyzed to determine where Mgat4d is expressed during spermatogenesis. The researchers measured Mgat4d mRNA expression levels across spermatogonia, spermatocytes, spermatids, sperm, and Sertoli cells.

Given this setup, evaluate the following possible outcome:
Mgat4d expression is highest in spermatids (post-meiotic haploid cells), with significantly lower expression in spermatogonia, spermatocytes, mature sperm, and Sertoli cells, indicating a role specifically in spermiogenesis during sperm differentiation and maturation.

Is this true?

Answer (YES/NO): NO